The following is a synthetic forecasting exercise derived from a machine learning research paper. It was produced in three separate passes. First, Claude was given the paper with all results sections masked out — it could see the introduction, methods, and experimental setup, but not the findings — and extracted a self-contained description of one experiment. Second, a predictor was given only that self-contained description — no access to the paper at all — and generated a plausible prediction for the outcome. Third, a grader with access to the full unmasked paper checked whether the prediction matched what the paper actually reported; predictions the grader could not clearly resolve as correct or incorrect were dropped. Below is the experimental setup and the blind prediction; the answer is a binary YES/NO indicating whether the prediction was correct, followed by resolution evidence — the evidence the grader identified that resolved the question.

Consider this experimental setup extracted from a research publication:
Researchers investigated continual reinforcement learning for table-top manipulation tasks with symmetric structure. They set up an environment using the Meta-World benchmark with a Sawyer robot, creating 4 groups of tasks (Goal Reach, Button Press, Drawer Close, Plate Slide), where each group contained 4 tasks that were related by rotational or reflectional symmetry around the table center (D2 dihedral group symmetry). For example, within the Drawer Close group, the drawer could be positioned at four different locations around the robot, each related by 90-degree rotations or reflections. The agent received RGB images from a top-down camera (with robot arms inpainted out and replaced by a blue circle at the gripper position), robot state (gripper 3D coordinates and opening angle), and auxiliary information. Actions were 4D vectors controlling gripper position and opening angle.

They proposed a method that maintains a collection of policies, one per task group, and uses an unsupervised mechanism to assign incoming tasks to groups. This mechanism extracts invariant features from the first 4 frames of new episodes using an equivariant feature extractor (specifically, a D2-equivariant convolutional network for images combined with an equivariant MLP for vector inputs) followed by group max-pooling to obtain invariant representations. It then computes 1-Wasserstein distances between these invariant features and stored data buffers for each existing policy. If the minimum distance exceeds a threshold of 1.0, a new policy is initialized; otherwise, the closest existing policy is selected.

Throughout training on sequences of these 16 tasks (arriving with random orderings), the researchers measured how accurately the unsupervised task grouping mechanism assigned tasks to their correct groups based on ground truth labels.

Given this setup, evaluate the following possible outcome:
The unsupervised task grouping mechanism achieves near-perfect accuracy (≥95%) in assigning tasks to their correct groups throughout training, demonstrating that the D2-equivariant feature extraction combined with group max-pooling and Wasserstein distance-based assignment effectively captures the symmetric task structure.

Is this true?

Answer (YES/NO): NO